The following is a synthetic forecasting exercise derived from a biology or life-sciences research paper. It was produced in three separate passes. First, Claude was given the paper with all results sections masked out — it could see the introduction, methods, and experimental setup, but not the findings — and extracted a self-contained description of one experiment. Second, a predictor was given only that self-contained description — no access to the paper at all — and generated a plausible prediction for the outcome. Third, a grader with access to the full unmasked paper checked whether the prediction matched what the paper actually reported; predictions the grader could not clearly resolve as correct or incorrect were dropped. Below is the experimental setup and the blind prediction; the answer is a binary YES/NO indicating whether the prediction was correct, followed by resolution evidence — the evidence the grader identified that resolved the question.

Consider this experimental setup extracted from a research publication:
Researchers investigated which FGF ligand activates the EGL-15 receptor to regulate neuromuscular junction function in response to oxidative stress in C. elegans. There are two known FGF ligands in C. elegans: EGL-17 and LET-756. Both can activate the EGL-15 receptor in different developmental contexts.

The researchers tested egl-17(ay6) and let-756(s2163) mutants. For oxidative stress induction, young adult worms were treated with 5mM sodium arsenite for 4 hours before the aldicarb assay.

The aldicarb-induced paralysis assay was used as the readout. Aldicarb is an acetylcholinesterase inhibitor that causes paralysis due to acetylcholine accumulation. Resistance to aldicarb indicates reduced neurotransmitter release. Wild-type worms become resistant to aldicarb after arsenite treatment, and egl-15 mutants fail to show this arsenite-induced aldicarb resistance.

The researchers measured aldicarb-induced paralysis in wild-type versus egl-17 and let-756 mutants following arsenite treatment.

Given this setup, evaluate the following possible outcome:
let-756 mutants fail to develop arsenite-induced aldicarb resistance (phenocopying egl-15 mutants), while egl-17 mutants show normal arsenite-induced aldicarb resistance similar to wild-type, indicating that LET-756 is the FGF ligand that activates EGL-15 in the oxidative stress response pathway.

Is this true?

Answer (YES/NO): NO